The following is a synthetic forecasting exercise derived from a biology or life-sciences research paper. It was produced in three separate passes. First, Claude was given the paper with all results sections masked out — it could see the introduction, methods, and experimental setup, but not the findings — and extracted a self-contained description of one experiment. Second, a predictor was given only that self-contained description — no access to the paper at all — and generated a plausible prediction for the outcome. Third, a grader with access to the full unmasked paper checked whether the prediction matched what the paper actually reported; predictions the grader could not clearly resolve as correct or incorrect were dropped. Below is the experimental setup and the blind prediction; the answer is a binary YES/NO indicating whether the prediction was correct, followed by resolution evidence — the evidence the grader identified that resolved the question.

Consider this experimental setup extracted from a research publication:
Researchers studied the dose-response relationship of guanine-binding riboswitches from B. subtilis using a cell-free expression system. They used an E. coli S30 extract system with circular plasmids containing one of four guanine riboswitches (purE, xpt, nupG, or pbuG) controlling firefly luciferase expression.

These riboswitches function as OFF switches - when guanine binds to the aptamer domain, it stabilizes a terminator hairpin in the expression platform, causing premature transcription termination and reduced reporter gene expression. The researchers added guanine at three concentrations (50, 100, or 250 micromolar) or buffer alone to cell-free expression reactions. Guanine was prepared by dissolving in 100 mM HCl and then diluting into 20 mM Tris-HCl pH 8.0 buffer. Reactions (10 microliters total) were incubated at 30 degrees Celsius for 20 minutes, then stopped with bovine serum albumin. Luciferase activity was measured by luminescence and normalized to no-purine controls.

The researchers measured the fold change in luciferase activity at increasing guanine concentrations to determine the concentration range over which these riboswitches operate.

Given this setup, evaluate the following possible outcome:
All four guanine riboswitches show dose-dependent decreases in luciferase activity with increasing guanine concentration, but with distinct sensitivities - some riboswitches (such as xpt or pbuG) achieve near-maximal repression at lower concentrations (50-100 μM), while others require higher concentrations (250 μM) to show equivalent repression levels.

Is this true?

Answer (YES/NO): NO